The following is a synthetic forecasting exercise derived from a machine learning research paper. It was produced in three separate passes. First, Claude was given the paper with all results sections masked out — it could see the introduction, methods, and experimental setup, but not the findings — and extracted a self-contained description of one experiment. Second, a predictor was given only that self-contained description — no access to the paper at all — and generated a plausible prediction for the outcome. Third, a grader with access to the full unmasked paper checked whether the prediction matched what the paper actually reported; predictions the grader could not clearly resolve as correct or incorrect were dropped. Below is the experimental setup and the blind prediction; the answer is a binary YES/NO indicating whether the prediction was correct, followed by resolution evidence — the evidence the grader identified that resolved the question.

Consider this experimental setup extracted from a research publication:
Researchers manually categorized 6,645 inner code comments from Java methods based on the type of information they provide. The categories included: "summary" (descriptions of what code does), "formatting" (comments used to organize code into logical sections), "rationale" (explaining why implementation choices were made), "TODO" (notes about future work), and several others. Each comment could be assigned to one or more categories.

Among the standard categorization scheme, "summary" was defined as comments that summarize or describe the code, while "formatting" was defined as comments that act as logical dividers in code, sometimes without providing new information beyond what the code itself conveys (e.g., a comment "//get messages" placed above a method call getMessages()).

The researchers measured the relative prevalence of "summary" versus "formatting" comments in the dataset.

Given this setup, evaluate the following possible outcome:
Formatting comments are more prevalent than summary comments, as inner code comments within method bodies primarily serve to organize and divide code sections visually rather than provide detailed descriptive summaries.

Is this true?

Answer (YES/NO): NO